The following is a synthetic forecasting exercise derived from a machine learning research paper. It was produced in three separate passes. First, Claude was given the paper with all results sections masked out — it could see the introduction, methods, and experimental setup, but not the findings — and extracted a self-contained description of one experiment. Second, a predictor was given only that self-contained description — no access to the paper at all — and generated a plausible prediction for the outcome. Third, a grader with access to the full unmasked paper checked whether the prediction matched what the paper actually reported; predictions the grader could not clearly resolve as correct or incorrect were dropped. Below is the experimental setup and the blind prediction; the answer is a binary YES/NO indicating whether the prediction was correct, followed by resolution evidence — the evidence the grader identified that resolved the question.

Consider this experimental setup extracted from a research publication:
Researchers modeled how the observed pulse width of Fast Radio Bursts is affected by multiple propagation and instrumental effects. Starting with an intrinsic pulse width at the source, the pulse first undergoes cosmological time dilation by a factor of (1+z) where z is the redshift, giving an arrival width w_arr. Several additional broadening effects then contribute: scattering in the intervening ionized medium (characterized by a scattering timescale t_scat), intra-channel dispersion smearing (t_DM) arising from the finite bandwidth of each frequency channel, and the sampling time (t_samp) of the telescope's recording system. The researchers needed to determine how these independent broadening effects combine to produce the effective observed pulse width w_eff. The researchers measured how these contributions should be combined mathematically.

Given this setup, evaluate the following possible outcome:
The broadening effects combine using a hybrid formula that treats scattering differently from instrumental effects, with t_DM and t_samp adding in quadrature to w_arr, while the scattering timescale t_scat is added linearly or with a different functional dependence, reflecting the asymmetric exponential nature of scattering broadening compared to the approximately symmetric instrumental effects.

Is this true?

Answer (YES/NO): NO